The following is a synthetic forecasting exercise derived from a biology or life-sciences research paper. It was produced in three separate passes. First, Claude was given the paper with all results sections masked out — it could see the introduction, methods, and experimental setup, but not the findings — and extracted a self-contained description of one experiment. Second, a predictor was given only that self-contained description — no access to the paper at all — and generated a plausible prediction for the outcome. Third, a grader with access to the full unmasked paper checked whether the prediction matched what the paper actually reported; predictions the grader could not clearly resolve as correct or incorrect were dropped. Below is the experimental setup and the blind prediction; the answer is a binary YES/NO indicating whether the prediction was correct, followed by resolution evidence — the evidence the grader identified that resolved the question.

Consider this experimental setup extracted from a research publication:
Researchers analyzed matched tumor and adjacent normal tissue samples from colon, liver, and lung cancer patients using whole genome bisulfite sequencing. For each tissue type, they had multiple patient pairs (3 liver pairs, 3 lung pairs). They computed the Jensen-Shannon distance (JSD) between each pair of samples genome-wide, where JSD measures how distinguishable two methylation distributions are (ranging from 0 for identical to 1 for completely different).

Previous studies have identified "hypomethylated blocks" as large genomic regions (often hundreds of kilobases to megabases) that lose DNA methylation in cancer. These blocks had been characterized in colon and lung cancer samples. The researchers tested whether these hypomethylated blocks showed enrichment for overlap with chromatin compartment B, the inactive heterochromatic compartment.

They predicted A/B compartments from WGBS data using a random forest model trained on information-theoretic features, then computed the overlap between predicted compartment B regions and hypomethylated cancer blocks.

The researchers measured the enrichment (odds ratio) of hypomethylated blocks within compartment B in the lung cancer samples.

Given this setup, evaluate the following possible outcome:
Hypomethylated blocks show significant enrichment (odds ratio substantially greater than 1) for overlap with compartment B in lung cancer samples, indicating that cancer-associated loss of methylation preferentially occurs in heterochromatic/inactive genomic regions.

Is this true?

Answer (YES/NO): YES